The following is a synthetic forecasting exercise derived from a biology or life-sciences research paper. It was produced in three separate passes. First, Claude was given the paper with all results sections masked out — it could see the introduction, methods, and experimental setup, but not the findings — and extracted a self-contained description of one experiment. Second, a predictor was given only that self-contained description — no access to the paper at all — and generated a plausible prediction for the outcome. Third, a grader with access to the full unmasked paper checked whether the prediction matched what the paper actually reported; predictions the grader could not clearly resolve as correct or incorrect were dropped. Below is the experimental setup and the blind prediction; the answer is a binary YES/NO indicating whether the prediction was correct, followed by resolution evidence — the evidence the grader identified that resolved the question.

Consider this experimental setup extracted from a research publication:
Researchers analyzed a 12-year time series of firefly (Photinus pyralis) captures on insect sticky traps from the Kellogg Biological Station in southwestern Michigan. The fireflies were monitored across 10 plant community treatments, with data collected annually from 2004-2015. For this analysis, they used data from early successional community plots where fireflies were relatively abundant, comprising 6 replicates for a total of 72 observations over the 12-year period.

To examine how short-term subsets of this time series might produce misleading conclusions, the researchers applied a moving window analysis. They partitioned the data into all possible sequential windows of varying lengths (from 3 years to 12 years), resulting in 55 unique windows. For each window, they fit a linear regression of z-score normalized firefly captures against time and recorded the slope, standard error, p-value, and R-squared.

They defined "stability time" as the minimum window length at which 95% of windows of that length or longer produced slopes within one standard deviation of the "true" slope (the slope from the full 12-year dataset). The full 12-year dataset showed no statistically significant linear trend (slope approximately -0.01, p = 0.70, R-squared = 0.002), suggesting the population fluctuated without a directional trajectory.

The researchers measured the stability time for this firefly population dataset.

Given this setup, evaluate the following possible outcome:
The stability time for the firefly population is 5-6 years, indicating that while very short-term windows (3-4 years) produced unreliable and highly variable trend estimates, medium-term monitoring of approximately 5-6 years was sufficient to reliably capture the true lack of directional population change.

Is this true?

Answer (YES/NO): NO